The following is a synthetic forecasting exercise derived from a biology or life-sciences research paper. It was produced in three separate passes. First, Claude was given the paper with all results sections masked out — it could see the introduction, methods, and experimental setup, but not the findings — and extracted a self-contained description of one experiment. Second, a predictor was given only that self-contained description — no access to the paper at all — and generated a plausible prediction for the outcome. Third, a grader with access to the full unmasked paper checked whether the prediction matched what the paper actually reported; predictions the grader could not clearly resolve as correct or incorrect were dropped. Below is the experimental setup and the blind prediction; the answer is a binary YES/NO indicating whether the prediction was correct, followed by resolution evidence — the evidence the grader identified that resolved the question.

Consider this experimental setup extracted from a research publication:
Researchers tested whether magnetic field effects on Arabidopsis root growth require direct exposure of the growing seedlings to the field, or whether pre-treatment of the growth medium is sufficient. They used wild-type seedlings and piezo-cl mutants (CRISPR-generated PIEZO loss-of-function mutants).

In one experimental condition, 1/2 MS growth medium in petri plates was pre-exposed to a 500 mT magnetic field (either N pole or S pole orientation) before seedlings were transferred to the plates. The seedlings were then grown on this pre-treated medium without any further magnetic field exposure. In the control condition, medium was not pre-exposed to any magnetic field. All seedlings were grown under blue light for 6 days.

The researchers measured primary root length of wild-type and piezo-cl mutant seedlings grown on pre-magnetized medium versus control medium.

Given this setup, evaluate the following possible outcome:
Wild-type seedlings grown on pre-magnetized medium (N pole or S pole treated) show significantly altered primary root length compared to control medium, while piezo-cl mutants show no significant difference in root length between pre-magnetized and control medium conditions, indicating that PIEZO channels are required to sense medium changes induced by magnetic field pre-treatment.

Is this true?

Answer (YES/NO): NO